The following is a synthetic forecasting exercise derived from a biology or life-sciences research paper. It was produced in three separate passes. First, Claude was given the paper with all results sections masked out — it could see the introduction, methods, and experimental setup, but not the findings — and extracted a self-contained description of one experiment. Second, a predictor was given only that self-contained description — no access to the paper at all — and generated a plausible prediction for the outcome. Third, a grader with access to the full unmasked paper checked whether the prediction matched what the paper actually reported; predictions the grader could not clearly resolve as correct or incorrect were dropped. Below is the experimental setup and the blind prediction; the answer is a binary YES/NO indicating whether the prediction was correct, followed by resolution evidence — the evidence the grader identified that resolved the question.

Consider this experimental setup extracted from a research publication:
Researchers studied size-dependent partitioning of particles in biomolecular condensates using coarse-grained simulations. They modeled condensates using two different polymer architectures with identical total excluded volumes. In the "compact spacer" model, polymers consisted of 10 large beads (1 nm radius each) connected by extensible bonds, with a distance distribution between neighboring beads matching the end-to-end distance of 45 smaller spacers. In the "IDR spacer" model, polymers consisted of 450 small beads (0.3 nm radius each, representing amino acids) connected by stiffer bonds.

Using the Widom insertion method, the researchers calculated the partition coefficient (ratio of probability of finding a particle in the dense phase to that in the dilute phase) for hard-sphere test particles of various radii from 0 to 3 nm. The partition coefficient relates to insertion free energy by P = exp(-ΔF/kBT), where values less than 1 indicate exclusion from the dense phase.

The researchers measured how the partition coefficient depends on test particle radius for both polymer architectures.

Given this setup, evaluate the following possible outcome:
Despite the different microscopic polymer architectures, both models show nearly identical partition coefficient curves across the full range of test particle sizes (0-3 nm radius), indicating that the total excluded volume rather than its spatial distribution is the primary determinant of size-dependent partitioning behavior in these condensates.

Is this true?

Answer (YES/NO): NO